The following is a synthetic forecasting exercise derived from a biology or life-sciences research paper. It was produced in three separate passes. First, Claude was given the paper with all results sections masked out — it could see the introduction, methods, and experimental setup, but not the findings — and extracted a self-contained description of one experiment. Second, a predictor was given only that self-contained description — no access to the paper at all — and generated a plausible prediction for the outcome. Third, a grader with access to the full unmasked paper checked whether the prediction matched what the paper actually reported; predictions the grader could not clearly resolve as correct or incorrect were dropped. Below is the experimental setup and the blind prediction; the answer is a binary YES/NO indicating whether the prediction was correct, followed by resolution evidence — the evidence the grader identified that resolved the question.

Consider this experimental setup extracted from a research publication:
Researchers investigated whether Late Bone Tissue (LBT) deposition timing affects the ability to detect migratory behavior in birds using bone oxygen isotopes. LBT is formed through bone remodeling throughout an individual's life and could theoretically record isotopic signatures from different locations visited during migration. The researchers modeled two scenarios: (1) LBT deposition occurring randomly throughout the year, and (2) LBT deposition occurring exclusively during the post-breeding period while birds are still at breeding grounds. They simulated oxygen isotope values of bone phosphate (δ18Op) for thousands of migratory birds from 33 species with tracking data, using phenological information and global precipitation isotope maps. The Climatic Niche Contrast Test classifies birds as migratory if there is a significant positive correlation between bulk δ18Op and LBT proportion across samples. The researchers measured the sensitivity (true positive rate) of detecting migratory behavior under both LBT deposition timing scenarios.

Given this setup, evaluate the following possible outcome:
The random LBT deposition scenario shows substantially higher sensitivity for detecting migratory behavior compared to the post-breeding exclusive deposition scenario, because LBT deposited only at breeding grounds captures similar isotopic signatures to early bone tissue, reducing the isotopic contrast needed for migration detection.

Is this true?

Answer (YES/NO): YES